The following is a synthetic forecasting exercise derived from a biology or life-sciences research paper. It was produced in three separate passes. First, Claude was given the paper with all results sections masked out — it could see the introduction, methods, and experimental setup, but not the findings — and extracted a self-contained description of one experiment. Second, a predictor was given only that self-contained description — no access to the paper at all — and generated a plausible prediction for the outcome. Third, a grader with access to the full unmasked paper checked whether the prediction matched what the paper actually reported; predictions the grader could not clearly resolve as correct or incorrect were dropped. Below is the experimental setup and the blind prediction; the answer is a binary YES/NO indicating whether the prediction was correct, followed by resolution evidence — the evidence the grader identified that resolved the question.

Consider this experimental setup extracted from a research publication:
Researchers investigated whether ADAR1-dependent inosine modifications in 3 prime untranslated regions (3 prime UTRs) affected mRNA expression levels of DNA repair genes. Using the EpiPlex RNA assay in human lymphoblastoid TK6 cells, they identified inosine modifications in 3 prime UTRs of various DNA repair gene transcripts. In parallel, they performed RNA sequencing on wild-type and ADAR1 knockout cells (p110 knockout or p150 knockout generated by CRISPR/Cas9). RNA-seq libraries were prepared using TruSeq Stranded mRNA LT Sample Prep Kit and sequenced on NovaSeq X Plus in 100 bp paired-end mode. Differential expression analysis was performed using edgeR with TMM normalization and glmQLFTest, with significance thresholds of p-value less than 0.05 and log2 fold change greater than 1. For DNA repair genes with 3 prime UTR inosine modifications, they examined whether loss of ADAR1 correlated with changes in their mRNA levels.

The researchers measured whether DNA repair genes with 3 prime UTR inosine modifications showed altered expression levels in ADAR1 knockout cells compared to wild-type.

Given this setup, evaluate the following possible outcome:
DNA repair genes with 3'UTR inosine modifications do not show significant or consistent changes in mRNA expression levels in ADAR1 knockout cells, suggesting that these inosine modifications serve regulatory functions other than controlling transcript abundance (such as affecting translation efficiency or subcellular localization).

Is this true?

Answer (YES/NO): NO